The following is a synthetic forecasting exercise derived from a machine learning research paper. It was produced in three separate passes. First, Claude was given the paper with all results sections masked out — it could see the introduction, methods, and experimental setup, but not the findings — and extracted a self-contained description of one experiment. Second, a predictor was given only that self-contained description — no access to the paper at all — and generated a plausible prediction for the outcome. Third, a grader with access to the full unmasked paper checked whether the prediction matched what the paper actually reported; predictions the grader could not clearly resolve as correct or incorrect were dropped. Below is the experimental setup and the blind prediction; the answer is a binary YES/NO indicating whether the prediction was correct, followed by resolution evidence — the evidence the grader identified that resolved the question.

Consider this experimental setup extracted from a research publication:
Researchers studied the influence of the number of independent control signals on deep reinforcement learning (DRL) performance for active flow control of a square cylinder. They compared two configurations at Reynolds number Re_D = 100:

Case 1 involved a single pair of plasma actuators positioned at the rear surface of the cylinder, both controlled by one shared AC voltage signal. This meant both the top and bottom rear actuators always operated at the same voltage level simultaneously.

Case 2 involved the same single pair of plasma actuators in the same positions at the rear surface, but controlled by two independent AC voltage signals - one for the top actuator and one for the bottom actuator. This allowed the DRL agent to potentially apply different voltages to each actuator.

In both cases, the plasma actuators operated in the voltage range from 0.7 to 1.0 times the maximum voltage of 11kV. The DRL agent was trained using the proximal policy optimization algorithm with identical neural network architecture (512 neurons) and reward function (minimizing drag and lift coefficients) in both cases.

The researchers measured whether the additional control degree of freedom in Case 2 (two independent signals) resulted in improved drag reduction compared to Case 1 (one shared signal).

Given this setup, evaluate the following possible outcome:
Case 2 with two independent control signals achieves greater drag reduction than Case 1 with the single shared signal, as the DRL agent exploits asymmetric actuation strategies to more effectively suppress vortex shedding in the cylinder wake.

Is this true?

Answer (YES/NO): NO